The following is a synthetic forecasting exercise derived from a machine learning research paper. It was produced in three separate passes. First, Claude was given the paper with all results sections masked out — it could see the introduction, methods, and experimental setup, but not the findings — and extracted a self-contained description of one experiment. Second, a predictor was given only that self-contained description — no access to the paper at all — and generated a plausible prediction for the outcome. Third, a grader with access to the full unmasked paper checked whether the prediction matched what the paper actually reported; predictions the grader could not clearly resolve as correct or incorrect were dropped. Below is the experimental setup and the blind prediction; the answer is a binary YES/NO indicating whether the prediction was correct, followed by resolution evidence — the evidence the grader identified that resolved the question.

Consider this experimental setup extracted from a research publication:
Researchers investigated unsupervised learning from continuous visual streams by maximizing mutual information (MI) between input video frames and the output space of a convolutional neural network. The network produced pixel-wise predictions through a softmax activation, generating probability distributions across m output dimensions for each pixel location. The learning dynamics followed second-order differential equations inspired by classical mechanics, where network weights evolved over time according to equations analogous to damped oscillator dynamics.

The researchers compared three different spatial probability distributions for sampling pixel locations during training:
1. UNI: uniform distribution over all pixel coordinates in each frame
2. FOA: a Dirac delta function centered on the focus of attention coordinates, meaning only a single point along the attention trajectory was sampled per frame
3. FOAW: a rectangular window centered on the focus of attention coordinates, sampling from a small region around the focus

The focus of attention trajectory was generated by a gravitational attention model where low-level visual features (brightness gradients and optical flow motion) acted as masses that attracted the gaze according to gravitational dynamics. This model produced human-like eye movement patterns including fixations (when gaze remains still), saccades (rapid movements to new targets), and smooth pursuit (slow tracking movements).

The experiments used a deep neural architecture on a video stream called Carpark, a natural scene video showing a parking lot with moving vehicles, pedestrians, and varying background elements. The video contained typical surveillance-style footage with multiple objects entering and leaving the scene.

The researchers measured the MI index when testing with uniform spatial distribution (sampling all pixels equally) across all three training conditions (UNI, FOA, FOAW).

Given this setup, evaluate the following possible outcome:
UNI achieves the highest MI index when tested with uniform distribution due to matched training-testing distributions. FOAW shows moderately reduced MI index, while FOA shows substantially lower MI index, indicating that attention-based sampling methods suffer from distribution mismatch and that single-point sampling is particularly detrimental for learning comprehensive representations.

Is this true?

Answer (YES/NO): NO